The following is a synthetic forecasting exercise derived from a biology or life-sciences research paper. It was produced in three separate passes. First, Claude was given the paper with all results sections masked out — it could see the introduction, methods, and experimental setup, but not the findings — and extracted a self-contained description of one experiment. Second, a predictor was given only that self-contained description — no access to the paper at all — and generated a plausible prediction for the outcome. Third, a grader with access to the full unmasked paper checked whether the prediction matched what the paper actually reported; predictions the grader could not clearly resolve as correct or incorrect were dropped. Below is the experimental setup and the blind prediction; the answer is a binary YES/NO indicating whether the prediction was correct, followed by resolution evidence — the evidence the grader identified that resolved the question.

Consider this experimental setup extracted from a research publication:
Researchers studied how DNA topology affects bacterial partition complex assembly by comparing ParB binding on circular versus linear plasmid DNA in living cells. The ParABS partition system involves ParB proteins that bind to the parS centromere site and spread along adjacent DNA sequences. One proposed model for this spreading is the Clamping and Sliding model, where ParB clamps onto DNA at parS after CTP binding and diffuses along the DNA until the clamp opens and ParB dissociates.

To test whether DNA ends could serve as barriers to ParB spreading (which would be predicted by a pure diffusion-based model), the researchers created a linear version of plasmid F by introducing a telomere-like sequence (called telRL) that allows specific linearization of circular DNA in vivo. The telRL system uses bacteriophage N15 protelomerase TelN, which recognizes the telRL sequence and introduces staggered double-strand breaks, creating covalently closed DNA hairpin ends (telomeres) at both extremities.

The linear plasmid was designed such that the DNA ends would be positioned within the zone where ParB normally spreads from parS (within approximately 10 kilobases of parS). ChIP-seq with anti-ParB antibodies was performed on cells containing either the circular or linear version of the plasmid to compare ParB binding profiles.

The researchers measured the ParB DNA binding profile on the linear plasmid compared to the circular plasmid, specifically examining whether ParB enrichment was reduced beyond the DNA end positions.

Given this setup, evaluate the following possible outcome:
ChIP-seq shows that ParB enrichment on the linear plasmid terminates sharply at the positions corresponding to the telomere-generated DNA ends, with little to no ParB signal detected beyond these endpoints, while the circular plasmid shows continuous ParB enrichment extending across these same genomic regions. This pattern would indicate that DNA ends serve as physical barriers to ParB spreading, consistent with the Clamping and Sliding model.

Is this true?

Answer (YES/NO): NO